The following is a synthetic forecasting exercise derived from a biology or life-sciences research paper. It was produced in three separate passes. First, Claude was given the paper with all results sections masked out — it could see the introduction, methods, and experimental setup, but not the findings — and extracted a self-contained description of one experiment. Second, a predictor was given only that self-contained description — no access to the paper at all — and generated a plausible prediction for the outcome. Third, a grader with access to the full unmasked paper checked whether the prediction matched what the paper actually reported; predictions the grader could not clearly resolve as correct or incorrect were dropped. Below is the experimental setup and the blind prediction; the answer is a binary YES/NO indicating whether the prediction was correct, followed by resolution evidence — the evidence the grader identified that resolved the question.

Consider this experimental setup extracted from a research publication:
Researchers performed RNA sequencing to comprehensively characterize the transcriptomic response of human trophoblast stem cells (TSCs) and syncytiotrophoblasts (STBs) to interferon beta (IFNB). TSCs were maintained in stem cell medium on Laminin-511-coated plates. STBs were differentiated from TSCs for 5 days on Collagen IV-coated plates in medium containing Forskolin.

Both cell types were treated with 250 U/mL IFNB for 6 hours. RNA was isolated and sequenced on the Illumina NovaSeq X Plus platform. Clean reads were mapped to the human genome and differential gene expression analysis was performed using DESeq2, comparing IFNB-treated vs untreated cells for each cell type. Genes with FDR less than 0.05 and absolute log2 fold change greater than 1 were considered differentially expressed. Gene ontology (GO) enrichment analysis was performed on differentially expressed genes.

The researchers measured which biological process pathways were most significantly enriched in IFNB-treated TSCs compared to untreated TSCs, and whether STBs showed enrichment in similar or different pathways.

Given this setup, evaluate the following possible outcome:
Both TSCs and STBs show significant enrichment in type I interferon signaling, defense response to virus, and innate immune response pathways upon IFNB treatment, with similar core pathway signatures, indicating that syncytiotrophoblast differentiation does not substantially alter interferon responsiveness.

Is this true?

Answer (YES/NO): YES